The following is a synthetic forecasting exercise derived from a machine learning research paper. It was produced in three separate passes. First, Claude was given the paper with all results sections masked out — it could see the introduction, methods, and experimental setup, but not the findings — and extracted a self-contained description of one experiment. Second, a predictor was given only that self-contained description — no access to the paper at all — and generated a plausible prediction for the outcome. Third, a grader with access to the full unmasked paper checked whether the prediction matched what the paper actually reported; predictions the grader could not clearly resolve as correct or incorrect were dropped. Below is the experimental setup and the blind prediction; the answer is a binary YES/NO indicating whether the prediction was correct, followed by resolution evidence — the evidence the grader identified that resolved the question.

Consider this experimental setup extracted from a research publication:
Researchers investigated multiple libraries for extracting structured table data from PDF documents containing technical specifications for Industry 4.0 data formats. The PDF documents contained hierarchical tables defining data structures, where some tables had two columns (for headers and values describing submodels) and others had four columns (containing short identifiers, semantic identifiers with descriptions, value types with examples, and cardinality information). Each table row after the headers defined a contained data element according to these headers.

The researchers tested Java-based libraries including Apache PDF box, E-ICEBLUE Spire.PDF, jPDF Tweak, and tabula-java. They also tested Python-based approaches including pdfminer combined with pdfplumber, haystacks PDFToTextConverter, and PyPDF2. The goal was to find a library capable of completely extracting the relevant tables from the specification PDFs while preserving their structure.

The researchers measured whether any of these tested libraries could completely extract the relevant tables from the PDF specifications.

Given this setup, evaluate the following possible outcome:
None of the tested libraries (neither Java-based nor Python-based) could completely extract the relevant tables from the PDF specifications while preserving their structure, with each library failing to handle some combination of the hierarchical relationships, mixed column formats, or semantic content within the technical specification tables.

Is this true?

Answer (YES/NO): YES